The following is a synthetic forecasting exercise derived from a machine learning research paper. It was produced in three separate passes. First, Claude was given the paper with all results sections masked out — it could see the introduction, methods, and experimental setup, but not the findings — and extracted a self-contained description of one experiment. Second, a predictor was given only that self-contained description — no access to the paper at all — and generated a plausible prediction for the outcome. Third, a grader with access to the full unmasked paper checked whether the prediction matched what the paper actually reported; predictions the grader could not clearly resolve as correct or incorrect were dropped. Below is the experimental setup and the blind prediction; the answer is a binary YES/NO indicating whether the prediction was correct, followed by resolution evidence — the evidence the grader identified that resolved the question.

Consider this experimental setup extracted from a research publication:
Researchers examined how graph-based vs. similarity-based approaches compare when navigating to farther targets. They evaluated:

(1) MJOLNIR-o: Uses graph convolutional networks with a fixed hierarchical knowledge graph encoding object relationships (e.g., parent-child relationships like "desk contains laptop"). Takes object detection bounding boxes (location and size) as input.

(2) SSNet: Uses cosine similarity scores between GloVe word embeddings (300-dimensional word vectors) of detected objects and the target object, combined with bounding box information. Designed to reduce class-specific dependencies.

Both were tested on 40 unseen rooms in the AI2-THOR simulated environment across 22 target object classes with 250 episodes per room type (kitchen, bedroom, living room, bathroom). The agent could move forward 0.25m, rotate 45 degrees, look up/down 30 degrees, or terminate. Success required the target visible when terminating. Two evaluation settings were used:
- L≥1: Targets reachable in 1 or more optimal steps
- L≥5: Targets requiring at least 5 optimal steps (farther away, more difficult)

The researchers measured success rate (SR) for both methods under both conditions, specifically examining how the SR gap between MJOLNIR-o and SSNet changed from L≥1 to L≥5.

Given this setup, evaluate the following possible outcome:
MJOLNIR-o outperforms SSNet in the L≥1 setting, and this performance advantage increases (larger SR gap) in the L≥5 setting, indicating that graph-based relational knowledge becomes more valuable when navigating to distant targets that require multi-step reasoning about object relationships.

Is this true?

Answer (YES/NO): YES